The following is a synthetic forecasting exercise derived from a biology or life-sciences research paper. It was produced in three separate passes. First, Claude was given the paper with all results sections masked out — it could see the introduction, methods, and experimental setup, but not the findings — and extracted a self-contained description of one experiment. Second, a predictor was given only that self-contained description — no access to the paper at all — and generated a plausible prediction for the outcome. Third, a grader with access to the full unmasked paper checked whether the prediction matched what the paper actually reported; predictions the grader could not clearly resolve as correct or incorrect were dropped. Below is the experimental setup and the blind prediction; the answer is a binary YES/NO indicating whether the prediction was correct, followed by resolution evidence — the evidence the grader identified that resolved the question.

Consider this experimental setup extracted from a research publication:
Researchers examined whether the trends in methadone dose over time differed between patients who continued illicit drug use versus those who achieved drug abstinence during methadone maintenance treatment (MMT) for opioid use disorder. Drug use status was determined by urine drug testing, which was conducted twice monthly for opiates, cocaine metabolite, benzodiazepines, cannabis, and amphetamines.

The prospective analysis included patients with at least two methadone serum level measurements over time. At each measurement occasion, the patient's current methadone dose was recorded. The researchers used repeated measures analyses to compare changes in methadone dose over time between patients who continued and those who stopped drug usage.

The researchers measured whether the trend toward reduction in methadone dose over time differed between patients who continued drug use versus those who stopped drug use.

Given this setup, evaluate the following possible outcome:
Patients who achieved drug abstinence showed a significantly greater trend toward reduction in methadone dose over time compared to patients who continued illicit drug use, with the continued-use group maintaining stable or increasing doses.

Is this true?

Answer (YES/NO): NO